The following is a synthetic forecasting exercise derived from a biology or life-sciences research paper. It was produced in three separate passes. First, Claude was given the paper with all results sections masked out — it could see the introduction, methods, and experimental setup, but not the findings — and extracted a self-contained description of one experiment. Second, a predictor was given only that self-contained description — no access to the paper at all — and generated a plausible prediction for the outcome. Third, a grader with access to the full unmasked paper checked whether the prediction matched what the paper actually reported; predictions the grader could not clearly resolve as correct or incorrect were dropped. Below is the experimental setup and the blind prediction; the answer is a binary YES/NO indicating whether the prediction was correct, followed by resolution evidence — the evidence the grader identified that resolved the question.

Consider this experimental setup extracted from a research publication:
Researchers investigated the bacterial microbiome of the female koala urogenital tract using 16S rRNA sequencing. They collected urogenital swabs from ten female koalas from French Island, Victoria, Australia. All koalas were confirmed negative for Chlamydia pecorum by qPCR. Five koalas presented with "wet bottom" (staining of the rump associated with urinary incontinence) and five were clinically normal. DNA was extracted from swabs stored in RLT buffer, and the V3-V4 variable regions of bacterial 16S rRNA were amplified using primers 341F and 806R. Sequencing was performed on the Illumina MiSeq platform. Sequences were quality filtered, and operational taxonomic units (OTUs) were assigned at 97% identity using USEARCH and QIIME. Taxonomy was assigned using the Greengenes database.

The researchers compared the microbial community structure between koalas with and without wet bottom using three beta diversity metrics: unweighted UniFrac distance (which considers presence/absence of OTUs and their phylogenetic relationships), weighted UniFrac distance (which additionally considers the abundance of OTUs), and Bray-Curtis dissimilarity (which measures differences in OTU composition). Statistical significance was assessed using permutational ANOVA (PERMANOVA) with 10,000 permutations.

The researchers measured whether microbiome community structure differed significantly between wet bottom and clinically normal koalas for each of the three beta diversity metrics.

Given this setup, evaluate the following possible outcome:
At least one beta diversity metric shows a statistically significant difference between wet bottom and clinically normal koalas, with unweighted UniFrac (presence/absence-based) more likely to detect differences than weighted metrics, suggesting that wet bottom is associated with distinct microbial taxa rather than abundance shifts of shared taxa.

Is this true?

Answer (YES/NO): YES